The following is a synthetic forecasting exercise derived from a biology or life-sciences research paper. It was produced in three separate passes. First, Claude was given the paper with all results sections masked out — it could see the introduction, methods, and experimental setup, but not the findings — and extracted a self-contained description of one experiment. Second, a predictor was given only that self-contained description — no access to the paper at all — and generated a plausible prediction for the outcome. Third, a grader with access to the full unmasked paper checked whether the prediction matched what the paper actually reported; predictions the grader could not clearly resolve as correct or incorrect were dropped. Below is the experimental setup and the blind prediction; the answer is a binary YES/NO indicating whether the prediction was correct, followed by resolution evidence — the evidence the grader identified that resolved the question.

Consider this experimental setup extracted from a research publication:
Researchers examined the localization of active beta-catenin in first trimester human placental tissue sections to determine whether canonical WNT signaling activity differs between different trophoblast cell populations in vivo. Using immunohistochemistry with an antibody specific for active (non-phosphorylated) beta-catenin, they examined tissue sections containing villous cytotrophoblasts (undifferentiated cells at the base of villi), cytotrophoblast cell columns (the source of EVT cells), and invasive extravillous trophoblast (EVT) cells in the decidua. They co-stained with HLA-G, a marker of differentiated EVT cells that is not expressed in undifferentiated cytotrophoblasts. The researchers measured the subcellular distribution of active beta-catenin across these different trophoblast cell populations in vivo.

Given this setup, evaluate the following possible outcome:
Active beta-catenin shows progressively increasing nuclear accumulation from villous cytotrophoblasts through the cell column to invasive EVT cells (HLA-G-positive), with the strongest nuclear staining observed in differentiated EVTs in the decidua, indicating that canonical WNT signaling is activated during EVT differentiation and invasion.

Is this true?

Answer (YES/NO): NO